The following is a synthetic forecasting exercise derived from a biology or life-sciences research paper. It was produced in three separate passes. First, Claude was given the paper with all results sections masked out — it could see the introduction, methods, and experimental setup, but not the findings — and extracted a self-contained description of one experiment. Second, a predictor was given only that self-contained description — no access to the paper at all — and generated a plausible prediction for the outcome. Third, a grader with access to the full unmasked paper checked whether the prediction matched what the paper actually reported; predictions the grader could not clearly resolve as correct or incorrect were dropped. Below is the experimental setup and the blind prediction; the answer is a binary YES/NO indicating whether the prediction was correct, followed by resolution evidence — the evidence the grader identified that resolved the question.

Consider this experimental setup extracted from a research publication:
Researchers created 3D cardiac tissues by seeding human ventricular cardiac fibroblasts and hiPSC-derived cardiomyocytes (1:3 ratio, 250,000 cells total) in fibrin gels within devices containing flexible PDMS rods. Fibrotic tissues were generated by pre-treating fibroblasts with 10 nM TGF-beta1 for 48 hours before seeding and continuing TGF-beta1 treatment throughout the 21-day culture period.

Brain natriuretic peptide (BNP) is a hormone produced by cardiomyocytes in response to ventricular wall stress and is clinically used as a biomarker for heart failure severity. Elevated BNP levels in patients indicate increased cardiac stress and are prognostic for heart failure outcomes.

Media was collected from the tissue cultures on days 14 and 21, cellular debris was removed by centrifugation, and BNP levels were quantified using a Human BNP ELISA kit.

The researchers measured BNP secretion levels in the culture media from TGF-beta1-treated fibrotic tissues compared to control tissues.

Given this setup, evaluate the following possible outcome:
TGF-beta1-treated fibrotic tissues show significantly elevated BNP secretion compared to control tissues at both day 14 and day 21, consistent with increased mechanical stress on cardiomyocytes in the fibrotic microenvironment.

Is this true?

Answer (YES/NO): YES